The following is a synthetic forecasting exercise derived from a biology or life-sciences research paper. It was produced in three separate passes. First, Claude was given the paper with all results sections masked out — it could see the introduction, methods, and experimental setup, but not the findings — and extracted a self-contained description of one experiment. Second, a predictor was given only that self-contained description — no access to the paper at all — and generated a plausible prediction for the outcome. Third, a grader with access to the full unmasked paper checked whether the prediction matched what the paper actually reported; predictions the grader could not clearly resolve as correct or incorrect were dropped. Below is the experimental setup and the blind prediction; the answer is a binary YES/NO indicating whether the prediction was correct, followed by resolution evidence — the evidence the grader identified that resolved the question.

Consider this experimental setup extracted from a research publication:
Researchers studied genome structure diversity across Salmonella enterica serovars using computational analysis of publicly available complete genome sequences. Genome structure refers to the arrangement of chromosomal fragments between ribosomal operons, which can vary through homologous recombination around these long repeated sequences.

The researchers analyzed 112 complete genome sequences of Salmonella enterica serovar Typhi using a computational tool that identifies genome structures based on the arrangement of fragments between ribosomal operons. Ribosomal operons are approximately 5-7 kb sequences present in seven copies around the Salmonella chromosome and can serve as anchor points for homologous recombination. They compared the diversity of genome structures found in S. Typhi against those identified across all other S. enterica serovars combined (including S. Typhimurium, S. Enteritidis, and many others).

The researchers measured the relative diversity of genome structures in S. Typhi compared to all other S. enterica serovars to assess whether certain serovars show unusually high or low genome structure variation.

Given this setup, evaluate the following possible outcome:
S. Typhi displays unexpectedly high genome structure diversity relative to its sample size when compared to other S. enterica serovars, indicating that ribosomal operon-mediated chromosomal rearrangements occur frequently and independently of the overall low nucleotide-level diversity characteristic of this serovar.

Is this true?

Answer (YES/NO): YES